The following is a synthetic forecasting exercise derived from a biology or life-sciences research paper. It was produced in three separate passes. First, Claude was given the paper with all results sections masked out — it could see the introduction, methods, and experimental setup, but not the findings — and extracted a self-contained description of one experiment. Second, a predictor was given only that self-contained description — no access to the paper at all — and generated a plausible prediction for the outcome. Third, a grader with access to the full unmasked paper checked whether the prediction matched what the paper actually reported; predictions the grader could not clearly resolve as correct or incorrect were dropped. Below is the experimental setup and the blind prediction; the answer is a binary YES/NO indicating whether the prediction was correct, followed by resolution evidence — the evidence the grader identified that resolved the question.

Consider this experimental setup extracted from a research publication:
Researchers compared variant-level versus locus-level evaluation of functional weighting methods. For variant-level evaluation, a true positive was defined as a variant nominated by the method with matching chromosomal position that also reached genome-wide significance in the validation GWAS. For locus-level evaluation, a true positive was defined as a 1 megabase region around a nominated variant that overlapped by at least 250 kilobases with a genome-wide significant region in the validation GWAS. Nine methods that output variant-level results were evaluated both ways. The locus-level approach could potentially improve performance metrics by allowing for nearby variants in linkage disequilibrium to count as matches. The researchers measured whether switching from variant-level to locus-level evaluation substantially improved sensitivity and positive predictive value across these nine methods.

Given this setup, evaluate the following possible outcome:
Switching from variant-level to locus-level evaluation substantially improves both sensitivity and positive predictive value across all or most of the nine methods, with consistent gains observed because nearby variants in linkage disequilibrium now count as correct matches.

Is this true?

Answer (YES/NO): NO